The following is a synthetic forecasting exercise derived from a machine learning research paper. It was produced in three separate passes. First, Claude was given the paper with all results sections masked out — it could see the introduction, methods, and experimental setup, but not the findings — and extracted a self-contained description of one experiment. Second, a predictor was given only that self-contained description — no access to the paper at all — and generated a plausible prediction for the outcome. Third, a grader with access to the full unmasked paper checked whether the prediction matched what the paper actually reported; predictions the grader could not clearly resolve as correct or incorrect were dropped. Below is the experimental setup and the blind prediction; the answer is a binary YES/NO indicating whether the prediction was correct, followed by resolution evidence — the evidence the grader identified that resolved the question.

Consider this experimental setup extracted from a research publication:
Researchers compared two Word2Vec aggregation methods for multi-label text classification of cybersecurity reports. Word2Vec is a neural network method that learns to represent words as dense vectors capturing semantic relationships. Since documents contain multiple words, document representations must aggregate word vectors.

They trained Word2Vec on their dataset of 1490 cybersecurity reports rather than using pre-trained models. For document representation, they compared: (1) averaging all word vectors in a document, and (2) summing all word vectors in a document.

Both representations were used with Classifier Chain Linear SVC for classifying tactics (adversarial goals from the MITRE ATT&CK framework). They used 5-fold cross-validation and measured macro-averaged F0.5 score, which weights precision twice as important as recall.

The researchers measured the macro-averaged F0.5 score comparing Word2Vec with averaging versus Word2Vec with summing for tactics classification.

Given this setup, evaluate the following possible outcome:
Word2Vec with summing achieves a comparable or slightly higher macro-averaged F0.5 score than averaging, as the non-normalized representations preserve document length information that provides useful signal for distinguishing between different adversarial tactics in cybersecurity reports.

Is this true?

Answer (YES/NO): NO